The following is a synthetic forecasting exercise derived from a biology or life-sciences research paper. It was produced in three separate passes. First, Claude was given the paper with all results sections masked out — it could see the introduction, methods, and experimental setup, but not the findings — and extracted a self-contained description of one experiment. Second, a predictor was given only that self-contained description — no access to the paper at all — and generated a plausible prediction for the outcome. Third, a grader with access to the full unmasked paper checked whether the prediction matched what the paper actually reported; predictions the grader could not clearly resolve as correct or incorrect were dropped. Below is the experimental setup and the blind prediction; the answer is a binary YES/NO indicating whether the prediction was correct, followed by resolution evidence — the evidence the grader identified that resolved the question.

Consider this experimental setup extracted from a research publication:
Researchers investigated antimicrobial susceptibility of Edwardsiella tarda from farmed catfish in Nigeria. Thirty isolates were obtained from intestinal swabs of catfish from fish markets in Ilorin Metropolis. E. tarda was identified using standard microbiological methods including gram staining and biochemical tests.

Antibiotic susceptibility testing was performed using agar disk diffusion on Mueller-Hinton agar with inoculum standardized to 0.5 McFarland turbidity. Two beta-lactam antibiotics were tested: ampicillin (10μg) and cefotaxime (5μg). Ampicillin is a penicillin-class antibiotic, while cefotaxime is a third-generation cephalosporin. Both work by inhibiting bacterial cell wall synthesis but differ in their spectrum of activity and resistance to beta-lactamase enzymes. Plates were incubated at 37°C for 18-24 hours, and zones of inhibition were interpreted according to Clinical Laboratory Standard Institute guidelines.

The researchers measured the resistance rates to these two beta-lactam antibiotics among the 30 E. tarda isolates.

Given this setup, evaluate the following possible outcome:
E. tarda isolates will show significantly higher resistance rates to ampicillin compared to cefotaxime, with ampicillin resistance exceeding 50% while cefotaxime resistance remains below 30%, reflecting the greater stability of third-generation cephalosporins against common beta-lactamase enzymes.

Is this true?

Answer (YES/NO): NO